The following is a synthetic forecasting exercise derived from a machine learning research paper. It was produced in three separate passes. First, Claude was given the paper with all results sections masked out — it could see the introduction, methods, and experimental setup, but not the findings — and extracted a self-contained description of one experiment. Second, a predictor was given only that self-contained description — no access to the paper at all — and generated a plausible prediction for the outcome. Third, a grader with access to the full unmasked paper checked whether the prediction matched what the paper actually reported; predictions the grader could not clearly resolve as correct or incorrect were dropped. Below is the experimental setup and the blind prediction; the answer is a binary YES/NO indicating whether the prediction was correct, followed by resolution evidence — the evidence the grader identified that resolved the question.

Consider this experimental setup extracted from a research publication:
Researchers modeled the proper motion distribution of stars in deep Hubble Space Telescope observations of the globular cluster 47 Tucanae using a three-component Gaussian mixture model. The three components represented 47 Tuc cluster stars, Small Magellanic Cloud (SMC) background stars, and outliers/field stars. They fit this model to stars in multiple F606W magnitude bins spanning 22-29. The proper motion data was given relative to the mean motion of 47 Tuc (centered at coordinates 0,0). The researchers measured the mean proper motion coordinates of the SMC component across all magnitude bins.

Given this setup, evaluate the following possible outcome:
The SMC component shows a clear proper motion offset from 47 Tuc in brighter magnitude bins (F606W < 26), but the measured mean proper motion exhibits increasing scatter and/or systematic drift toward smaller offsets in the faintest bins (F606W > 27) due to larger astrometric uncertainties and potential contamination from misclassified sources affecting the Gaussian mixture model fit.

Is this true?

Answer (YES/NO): NO